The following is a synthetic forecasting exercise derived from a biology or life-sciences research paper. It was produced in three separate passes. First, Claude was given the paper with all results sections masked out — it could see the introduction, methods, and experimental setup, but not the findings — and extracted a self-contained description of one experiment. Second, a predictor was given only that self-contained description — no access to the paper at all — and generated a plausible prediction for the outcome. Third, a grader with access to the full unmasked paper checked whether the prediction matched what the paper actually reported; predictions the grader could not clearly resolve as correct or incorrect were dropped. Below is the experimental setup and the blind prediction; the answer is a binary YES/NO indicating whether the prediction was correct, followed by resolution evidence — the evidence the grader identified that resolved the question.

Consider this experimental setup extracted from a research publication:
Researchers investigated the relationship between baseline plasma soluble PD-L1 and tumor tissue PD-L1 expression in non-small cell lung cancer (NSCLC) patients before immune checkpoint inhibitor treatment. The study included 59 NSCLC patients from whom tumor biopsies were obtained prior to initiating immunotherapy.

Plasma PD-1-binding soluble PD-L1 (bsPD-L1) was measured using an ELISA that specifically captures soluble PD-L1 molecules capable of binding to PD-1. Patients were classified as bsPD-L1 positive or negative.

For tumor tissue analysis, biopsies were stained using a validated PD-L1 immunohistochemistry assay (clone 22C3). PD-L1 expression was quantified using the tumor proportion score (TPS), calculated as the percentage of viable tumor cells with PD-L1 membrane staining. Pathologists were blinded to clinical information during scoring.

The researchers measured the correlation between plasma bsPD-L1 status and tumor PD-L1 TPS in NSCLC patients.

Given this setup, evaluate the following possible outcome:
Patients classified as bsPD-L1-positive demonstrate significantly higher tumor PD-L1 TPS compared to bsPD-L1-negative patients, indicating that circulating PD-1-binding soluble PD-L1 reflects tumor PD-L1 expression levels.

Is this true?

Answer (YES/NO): NO